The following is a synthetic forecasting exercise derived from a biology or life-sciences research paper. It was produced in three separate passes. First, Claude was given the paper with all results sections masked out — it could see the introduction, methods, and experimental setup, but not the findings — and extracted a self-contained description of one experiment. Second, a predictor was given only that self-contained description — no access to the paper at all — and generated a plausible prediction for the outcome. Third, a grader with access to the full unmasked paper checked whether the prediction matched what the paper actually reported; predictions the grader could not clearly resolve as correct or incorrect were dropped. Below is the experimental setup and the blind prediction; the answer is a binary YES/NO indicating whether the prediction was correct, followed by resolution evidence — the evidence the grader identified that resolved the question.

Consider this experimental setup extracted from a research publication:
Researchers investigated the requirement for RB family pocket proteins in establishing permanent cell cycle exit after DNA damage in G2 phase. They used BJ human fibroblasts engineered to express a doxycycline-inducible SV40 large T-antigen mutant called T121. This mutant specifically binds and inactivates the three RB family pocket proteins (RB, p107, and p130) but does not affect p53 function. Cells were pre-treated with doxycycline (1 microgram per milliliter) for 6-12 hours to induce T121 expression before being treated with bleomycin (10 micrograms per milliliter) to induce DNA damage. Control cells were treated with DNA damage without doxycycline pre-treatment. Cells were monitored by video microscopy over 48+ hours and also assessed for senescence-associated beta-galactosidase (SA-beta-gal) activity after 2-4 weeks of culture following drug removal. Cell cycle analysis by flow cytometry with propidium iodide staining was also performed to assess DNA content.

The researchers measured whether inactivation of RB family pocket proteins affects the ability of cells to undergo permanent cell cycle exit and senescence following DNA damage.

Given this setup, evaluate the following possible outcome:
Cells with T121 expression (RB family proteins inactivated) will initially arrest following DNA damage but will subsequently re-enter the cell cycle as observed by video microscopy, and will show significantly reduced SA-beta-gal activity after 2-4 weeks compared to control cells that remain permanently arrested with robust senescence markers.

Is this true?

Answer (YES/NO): NO